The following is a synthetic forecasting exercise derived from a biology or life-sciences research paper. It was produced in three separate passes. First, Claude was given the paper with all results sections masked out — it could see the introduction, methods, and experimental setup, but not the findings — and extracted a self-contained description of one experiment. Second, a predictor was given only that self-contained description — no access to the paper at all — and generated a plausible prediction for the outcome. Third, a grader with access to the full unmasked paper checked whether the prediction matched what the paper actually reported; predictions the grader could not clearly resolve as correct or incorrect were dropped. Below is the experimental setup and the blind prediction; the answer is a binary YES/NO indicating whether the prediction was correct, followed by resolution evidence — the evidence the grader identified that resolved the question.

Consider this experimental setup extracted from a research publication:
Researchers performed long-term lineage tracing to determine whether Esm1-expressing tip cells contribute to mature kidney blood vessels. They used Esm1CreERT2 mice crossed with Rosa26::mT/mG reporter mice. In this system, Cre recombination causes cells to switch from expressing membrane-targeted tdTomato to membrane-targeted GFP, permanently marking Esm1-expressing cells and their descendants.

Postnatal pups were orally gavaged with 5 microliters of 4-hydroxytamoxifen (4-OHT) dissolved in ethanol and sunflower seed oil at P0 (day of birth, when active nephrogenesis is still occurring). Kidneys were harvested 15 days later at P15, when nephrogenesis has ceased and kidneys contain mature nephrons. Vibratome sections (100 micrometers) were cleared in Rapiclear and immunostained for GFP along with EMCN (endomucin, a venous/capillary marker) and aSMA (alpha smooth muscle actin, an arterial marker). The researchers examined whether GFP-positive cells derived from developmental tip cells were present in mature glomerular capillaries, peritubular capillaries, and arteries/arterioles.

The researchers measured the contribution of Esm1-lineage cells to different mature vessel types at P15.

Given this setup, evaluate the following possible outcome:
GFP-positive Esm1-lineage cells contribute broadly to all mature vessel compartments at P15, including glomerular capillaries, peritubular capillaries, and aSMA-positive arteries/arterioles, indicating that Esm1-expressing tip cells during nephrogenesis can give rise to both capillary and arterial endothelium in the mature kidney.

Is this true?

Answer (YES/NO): NO